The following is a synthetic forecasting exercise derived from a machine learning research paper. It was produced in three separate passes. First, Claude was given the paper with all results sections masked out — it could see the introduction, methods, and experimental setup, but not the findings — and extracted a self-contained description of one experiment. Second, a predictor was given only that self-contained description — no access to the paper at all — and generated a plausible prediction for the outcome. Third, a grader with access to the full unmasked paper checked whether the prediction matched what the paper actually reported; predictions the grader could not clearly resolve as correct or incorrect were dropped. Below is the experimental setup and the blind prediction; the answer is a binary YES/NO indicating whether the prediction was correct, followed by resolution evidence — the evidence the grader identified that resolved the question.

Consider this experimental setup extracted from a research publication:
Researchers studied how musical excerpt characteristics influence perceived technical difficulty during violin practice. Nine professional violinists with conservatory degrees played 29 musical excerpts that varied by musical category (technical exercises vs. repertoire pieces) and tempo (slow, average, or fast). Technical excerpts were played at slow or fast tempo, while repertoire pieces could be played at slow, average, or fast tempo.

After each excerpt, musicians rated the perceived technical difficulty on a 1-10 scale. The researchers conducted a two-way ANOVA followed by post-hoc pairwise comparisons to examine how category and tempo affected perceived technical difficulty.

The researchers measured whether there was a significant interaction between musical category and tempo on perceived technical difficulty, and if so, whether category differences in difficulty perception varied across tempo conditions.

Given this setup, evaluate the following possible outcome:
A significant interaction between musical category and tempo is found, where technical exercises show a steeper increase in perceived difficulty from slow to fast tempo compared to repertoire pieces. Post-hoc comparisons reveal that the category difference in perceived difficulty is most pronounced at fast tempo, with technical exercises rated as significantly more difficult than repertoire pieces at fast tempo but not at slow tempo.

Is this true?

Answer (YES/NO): NO